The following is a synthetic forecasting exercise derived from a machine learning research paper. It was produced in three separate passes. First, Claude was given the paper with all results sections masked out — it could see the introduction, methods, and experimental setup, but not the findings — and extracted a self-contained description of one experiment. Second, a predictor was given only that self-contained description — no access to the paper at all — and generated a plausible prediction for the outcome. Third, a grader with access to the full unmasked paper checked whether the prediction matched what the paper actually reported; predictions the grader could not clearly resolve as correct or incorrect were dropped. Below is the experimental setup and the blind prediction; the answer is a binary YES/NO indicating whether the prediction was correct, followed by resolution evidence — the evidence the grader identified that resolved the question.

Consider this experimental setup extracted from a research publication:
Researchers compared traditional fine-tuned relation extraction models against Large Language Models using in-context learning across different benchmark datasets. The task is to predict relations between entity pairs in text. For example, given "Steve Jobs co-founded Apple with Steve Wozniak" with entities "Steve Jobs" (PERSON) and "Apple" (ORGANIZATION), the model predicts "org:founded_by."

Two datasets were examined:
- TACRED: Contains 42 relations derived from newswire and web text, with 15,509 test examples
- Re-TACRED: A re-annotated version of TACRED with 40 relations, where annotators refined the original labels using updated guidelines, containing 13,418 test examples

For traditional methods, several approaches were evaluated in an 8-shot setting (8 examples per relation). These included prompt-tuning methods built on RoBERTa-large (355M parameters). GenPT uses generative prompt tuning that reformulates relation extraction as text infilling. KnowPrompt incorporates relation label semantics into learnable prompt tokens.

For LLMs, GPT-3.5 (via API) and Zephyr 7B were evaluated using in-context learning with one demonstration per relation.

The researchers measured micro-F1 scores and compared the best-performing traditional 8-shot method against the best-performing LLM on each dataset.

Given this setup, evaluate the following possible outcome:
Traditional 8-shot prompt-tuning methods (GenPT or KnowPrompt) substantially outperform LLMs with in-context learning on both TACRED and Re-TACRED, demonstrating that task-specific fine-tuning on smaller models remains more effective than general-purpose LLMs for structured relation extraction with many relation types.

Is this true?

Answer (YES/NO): NO